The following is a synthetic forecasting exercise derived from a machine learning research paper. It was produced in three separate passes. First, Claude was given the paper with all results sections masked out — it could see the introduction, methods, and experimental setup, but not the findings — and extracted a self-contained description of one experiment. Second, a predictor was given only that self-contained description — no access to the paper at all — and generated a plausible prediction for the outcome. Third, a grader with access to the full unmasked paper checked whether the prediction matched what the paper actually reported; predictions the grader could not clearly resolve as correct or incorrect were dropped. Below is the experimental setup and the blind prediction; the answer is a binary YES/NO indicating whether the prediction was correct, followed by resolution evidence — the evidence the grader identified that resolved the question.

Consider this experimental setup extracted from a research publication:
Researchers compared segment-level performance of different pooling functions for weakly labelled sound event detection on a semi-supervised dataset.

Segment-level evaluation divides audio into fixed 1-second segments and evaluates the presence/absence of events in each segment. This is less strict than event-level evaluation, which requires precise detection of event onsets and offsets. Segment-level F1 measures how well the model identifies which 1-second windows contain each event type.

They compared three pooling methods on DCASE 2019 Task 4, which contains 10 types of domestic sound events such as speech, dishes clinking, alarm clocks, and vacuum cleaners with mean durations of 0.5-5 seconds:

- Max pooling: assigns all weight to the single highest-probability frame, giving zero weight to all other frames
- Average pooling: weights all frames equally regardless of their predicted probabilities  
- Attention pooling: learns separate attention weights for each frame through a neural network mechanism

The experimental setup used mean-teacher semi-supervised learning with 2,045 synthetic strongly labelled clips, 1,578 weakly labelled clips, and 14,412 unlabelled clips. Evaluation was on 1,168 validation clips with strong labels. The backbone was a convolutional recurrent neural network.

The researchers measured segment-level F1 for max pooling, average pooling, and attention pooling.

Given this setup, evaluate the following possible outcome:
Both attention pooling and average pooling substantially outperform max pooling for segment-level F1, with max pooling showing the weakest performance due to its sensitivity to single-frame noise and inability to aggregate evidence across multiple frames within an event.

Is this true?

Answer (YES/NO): YES